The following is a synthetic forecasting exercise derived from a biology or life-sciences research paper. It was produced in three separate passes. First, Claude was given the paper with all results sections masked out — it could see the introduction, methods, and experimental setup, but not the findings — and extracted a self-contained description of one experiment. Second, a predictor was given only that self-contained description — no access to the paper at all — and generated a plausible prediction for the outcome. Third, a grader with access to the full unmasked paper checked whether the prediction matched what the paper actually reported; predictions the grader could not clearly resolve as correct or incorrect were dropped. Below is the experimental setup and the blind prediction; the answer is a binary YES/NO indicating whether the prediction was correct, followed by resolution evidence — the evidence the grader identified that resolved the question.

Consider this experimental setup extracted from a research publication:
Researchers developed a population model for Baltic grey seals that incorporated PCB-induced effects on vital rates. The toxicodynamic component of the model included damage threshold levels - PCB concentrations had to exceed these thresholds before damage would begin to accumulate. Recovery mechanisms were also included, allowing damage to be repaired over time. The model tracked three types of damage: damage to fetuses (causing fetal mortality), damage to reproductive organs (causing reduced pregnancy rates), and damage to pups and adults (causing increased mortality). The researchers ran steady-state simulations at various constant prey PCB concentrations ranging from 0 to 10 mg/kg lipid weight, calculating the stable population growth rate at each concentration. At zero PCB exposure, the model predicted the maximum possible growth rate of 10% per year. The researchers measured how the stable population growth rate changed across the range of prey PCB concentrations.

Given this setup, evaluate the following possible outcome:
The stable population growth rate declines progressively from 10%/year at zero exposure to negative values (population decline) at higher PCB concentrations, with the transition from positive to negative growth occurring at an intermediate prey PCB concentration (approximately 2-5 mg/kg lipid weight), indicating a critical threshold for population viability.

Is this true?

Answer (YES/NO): YES